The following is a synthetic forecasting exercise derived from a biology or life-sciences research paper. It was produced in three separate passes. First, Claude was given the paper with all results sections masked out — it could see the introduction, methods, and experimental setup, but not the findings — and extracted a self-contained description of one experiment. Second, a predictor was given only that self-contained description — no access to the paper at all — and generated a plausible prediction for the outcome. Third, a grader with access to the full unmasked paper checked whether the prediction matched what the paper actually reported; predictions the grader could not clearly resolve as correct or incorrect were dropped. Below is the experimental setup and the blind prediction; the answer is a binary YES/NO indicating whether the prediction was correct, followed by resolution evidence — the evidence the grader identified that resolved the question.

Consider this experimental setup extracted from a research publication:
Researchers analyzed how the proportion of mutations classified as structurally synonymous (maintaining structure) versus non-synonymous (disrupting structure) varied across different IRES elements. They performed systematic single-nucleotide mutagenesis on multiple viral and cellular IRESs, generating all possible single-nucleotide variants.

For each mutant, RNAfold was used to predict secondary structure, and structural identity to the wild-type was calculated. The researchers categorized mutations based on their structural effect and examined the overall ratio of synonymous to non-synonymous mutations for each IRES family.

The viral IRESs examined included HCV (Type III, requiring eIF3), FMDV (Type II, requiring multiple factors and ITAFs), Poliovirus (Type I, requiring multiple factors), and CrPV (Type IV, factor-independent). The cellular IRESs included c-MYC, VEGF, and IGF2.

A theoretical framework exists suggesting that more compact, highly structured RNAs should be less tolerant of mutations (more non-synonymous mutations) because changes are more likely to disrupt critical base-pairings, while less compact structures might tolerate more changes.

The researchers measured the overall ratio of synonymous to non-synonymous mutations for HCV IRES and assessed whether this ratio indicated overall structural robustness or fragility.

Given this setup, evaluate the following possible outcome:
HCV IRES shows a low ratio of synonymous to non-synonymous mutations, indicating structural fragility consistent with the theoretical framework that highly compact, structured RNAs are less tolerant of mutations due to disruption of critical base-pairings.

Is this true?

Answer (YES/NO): NO